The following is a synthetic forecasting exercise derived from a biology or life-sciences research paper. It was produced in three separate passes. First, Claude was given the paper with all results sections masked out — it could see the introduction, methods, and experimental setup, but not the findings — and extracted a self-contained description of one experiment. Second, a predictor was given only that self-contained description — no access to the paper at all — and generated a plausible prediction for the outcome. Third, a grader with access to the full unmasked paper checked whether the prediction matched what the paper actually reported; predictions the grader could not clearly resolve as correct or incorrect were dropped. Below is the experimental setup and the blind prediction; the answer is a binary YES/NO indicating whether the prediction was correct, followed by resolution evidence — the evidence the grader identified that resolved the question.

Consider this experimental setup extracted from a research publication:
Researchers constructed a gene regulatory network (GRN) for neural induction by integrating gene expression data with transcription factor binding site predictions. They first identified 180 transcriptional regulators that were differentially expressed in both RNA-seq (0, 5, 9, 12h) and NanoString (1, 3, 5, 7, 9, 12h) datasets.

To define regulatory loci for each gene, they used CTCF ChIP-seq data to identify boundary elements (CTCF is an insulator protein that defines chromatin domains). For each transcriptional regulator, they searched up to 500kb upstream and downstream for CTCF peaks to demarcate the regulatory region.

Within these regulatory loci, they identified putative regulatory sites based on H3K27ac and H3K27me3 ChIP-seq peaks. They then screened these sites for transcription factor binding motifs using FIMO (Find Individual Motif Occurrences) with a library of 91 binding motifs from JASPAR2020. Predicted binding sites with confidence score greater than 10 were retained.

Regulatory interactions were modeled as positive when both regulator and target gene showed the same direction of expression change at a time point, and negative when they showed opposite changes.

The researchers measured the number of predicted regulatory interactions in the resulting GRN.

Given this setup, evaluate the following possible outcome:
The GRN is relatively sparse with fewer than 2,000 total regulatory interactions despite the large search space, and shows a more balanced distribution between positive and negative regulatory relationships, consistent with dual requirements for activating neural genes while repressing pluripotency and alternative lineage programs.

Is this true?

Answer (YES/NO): NO